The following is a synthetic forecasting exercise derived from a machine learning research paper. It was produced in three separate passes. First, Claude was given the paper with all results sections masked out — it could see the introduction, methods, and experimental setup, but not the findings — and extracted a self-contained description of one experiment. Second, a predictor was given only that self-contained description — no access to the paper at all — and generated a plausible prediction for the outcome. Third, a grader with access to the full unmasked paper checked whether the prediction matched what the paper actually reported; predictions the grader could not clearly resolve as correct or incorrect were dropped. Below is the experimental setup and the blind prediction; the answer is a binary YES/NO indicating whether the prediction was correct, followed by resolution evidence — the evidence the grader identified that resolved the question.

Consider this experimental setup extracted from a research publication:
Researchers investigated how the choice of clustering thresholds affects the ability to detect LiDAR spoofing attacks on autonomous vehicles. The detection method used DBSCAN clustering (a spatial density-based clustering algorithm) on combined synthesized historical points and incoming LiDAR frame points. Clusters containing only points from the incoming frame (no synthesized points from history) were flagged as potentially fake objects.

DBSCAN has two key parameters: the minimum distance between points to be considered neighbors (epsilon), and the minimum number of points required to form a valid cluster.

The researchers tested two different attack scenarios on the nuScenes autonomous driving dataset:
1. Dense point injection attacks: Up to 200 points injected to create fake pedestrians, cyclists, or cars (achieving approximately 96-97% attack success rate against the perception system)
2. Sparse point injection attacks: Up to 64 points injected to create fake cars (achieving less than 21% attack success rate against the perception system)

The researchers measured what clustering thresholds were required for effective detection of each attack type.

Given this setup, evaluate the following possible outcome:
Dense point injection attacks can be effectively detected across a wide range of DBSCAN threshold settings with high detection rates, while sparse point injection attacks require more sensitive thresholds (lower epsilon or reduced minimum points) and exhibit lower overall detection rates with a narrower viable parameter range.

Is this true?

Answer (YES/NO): NO